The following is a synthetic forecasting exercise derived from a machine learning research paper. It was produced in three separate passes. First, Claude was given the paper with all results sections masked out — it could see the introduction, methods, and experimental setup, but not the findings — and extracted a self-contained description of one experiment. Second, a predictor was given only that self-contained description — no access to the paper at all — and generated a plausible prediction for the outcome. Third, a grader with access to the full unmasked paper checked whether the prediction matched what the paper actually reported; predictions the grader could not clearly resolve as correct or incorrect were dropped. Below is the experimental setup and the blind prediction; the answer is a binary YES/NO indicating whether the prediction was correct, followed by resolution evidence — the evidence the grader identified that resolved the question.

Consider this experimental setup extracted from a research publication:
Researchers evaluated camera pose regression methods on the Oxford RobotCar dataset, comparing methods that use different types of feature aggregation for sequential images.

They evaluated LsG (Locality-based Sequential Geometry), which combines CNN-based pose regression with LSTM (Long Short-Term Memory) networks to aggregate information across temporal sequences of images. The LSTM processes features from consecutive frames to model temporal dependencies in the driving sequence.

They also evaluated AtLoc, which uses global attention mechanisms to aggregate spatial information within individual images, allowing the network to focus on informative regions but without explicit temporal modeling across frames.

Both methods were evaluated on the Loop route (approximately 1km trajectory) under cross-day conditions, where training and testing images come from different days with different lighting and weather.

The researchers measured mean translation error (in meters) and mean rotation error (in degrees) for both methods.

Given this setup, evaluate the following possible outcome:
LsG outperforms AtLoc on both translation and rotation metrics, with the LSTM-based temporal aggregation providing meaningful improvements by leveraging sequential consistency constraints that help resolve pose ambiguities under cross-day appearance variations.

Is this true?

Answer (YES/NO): NO